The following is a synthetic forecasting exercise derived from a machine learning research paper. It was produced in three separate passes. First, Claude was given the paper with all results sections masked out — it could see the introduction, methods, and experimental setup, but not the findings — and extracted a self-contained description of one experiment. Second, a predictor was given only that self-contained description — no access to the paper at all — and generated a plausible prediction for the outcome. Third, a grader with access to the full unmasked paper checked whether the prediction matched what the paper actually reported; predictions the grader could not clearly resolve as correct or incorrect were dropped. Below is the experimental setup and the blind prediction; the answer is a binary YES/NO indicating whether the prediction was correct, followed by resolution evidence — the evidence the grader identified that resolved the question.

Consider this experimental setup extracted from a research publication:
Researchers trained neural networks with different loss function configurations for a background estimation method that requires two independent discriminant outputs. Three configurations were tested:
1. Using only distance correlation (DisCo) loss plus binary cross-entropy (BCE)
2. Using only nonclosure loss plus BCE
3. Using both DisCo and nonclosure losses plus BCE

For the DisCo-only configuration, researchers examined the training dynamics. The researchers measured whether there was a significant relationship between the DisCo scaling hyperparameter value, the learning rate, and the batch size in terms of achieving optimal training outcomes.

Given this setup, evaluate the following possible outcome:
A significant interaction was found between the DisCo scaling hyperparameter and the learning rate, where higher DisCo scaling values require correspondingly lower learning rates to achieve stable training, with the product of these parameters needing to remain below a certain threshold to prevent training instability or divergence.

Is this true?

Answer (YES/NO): NO